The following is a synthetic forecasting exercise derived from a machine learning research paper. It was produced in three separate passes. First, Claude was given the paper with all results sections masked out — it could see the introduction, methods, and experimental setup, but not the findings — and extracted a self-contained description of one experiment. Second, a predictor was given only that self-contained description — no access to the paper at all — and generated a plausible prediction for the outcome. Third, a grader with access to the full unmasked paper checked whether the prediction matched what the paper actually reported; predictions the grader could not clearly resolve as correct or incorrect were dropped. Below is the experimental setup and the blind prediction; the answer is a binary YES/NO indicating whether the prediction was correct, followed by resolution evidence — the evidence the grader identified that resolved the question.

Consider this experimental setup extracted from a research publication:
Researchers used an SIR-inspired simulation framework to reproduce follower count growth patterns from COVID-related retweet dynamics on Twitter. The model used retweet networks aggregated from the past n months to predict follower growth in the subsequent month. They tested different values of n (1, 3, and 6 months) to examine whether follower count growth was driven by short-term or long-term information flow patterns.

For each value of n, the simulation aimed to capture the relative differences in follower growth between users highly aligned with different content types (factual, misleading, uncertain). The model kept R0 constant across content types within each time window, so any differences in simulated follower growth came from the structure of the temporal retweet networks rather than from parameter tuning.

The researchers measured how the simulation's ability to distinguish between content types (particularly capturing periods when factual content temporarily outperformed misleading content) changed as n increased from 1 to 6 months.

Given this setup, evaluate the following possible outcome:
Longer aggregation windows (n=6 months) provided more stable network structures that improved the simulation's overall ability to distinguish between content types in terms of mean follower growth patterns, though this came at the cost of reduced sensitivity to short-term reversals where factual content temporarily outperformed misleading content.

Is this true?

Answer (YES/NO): YES